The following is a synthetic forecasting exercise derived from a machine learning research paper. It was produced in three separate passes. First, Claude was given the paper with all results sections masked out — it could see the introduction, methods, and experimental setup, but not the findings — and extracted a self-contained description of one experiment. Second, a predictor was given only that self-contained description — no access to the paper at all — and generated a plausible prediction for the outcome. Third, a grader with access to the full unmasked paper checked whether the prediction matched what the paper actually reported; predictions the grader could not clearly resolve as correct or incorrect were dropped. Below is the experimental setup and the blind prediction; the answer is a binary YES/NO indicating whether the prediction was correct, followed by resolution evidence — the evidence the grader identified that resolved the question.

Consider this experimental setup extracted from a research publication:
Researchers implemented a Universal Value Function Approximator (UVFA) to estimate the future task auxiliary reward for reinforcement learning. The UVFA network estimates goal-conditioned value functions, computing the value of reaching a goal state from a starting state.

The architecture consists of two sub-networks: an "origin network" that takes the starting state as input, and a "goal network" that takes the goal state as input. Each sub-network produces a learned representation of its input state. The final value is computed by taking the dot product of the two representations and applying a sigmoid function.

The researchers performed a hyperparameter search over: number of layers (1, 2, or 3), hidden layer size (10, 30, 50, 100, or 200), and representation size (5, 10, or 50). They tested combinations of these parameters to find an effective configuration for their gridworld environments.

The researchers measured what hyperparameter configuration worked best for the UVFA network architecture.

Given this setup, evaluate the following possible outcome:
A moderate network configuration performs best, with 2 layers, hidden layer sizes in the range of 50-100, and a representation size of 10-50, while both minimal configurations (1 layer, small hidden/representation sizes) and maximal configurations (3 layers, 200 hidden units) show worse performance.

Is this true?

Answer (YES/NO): NO